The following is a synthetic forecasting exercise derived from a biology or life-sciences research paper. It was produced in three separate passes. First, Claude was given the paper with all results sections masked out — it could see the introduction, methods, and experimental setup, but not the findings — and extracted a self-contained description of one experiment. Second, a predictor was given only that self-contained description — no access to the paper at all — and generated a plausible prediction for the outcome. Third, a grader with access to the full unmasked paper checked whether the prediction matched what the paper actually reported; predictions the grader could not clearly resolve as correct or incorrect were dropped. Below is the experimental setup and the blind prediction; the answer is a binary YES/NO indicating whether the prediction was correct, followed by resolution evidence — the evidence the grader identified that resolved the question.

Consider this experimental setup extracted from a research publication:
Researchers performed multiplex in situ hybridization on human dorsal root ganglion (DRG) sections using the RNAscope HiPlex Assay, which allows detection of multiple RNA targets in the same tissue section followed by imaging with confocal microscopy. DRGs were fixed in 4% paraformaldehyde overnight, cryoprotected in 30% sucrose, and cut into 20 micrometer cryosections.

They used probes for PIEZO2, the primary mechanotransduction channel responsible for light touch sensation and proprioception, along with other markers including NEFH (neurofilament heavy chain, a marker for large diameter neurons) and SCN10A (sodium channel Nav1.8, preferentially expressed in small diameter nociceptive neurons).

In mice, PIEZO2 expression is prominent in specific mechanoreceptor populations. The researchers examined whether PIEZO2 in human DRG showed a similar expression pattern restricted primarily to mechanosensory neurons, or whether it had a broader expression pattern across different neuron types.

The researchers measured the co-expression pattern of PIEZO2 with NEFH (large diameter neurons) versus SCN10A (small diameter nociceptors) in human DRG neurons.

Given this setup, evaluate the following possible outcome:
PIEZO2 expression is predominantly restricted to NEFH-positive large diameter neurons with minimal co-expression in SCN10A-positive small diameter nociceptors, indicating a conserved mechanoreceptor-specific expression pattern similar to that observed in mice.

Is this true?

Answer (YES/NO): NO